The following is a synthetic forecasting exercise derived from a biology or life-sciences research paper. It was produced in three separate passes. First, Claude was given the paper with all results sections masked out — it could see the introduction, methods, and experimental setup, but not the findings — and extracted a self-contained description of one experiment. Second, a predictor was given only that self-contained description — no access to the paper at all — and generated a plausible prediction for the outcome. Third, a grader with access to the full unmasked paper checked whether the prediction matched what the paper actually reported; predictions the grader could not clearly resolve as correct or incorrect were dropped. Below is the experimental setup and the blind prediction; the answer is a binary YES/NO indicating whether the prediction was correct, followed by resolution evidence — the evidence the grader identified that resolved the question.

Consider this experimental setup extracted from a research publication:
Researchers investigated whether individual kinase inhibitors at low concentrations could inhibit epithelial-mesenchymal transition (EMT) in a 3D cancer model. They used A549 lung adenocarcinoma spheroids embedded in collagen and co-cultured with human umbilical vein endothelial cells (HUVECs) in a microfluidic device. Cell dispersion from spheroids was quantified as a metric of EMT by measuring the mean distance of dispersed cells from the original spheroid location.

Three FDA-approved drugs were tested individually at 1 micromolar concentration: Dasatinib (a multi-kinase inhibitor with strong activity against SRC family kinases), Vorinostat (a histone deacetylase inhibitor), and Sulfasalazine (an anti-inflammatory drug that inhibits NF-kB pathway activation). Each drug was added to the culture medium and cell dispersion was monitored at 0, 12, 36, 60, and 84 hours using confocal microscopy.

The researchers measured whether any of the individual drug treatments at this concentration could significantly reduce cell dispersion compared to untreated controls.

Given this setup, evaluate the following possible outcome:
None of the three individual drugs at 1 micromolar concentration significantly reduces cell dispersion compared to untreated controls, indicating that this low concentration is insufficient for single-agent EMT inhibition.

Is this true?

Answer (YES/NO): YES